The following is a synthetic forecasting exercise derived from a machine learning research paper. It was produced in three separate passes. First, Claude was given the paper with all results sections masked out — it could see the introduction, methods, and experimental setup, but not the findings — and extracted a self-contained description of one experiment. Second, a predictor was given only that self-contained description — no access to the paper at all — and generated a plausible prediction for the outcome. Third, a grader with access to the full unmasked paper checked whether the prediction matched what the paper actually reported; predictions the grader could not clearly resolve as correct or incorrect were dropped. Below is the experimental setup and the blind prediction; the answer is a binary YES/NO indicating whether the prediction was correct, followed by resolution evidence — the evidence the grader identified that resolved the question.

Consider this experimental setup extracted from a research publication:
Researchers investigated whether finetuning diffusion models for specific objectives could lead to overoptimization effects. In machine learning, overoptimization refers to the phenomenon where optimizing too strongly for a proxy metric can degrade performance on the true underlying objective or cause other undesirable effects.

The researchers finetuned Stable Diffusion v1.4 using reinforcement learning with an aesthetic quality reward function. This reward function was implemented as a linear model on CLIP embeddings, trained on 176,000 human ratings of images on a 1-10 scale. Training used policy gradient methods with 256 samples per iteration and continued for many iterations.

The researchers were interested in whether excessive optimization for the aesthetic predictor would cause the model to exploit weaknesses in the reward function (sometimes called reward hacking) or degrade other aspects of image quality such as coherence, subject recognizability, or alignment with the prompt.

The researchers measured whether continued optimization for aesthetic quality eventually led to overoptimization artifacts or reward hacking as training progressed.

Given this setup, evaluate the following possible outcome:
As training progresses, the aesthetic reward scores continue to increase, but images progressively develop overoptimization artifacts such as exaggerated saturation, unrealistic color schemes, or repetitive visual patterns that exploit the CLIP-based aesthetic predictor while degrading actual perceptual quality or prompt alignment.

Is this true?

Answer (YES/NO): NO